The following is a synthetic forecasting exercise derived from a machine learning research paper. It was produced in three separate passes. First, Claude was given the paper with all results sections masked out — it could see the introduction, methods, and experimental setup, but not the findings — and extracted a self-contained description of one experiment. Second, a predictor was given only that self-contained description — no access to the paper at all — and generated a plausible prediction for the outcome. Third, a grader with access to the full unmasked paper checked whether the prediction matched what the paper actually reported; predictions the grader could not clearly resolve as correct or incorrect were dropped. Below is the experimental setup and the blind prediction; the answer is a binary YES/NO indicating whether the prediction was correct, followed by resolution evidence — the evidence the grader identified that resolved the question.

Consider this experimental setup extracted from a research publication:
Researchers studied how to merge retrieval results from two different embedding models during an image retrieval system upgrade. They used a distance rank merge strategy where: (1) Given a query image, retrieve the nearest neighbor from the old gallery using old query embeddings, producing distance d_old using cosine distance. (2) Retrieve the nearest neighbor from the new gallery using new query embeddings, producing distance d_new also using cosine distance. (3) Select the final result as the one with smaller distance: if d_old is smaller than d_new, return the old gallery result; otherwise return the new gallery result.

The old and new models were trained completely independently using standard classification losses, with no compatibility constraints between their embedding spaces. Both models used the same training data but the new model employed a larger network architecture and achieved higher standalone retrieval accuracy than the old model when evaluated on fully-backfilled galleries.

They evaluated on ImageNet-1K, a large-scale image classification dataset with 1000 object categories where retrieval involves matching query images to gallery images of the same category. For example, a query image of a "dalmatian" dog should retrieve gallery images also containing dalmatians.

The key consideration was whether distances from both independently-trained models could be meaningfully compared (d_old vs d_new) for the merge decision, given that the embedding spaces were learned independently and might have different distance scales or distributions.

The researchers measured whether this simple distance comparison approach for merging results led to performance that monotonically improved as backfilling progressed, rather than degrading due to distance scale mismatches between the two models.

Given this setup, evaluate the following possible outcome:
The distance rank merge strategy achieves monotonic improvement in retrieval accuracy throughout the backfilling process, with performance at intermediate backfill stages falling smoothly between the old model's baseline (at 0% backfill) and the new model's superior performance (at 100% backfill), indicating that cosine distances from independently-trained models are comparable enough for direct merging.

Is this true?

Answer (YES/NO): YES